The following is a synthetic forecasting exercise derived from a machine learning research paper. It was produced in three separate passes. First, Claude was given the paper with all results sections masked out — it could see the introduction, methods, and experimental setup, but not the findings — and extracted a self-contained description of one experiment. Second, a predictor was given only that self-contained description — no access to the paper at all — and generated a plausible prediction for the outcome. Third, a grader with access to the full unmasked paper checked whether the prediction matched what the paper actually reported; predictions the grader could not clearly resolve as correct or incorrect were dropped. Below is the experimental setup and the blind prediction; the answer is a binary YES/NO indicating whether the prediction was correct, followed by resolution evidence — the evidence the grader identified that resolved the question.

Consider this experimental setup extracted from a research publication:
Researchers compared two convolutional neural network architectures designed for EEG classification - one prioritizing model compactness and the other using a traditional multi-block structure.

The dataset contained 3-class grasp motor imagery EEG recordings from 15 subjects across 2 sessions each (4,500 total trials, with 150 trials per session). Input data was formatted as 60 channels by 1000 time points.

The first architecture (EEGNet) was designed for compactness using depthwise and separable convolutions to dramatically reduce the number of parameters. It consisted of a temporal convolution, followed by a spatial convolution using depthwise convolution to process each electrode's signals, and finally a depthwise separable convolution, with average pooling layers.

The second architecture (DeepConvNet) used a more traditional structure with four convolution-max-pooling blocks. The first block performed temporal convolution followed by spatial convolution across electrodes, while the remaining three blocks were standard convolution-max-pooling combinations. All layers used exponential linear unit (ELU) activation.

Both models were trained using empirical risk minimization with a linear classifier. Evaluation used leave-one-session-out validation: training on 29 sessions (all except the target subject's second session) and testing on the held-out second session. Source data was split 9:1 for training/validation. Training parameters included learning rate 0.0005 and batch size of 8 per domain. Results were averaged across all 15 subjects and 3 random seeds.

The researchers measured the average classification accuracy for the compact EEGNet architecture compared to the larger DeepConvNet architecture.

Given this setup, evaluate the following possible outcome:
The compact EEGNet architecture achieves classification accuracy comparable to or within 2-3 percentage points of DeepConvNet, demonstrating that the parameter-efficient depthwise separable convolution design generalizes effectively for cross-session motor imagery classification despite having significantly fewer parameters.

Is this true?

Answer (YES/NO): YES